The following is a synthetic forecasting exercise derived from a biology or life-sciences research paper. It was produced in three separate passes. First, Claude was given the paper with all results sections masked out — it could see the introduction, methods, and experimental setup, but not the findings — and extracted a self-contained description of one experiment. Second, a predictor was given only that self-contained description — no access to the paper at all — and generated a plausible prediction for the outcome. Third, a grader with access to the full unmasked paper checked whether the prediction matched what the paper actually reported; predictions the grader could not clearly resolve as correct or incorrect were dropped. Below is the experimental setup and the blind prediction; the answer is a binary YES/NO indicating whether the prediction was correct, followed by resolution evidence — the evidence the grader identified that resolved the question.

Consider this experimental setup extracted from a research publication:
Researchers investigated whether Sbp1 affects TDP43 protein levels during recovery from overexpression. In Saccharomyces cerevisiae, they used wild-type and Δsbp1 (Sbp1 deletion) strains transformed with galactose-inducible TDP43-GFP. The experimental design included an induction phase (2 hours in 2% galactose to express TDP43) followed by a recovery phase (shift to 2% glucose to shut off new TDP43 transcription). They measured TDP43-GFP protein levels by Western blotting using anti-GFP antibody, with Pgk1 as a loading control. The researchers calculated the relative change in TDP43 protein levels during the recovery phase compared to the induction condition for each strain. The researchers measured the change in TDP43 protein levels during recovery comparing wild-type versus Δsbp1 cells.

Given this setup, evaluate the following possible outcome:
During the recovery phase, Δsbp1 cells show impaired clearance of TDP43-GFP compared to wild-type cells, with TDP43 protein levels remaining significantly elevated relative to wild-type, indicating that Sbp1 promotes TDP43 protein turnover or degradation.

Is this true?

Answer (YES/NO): NO